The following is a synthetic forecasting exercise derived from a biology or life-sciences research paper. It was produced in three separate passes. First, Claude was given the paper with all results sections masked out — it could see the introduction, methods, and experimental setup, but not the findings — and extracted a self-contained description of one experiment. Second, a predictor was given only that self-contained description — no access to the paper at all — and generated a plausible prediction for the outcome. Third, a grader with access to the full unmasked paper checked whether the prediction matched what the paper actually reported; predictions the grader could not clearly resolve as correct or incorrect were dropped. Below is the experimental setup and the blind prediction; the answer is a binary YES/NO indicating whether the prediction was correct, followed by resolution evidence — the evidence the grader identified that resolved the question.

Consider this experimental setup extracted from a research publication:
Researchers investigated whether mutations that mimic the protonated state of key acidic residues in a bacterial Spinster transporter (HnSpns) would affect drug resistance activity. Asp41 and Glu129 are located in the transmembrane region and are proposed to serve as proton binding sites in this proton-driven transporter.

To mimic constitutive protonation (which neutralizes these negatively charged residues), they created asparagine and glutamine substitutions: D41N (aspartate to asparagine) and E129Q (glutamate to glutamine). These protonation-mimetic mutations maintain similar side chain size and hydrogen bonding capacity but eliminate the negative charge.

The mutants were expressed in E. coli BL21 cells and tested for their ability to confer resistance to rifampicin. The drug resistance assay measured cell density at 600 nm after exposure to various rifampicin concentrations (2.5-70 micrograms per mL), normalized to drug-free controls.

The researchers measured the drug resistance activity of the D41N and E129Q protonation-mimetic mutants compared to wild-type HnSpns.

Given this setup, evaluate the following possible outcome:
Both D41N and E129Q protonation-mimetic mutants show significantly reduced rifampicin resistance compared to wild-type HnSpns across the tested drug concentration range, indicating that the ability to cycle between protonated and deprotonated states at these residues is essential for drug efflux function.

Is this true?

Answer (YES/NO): NO